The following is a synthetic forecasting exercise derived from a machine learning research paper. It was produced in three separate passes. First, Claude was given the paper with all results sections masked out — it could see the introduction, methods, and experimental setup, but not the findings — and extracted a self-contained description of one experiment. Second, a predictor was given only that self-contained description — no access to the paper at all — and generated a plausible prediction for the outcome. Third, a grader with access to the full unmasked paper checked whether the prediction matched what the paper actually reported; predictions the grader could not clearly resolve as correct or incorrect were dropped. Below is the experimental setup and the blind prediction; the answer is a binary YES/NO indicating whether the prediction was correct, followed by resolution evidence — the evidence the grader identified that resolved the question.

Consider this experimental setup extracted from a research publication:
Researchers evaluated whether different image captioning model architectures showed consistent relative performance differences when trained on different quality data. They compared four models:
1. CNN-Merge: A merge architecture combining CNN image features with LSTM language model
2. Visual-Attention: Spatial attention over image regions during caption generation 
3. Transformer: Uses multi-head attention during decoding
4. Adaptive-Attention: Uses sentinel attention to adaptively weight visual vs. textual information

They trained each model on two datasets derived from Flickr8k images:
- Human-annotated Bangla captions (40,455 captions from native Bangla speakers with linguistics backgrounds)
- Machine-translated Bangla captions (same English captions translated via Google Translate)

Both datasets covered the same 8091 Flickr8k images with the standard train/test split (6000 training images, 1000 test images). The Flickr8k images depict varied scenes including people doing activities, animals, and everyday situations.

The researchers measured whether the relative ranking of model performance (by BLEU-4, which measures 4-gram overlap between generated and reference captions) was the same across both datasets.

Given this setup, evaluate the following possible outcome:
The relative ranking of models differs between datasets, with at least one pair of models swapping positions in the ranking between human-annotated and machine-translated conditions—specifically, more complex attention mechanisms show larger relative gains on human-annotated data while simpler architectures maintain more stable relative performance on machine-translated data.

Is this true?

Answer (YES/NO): YES